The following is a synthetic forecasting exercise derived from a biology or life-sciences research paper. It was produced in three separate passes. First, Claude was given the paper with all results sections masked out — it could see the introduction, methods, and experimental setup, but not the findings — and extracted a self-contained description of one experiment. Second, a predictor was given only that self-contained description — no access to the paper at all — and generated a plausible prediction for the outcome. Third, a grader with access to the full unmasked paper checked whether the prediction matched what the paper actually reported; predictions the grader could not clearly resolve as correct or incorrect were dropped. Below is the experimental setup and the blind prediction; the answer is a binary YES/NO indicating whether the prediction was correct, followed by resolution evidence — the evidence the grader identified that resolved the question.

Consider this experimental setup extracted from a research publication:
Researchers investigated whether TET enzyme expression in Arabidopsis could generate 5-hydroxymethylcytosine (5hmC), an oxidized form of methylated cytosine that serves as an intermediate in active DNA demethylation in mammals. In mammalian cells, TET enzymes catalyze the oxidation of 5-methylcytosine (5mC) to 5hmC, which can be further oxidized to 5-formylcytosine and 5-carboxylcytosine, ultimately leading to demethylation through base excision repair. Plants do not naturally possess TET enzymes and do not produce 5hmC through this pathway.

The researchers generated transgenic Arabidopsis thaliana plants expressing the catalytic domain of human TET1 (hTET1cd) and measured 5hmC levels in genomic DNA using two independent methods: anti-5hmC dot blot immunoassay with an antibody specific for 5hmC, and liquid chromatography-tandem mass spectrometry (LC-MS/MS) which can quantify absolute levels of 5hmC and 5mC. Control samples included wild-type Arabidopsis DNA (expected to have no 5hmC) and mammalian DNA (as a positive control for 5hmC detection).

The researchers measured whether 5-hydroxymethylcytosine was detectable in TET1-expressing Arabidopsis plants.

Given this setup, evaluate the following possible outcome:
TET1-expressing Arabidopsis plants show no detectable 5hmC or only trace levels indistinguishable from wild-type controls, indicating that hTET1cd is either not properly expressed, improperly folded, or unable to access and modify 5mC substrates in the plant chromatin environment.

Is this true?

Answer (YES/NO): NO